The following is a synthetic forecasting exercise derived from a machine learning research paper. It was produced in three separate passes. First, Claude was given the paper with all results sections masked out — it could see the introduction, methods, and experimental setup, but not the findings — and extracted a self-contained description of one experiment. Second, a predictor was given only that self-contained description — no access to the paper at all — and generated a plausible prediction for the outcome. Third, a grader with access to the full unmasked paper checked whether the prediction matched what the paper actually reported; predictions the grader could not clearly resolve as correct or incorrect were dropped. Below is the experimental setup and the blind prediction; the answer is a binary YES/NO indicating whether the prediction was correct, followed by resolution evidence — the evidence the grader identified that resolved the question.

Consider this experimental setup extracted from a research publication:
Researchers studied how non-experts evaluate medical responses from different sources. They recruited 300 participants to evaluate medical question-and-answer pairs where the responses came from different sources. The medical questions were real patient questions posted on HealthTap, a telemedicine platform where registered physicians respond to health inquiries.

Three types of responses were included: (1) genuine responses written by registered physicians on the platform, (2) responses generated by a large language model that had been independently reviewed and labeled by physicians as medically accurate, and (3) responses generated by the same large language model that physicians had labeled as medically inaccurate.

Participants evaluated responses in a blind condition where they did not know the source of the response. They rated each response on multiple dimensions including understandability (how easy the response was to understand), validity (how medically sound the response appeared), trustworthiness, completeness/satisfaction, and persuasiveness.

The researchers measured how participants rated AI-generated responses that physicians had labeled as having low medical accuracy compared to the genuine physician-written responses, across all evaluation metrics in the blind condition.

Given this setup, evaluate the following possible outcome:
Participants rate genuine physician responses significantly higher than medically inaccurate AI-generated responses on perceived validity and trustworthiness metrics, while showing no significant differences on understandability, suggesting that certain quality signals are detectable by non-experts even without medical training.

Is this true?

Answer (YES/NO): NO